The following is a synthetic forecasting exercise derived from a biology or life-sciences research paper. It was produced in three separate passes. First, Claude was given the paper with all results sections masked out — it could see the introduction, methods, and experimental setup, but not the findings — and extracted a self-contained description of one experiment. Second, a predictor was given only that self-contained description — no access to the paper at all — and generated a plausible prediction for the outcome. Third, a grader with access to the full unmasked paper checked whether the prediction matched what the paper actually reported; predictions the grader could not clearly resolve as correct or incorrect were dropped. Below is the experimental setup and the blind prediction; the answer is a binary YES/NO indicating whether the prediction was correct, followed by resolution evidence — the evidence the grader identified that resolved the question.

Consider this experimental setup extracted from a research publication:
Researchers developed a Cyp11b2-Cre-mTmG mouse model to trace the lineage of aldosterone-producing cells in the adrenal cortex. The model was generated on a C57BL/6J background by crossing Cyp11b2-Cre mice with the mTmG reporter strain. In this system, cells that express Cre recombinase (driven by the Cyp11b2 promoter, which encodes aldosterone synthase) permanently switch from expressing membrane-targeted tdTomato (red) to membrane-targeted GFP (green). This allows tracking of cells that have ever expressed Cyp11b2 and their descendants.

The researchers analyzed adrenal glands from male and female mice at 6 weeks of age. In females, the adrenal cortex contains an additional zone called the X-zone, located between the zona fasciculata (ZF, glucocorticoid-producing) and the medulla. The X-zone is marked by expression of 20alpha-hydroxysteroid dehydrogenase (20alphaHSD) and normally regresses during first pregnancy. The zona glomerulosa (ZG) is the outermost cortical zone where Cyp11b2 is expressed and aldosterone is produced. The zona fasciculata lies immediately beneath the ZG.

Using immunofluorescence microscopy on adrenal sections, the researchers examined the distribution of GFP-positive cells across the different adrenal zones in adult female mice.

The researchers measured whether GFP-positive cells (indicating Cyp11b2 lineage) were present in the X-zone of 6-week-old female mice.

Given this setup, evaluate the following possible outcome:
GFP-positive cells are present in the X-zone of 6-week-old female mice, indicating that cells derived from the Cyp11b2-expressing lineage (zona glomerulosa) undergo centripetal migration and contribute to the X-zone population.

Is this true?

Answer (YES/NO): YES